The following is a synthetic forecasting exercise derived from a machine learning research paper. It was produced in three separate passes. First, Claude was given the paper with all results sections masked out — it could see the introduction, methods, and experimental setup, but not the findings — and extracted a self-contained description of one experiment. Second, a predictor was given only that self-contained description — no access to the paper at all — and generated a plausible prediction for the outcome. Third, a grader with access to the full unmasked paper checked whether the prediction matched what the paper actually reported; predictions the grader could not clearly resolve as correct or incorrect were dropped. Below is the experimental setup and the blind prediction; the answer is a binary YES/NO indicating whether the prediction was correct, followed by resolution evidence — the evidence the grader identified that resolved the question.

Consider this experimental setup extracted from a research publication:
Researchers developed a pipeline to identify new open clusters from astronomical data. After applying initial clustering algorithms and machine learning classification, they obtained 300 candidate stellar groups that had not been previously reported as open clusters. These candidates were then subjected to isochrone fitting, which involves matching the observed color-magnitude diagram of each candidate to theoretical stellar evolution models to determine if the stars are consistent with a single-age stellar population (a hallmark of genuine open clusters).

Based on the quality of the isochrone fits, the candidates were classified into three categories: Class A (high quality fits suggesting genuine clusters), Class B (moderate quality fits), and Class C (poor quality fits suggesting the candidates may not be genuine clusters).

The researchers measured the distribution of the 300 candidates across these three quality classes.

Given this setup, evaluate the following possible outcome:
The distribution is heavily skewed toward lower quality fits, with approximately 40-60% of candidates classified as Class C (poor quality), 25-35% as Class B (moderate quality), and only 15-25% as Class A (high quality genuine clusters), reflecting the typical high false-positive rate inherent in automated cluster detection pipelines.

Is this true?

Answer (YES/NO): NO